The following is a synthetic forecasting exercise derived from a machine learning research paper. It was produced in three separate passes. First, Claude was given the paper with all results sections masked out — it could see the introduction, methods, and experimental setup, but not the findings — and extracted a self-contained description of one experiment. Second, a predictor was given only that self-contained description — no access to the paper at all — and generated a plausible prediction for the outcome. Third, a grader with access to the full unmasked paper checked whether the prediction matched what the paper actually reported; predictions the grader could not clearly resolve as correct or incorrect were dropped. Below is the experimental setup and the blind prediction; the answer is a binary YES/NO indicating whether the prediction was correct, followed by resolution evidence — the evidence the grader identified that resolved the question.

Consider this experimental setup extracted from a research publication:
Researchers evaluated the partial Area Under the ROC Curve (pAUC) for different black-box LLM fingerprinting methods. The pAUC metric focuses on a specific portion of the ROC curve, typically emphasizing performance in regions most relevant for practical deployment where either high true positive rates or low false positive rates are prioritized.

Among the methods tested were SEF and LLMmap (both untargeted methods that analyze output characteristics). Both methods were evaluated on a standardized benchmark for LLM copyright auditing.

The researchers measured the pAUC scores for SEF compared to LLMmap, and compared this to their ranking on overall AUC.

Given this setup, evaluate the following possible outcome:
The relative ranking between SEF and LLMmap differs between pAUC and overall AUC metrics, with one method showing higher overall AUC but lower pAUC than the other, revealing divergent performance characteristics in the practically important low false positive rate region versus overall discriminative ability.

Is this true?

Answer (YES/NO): YES